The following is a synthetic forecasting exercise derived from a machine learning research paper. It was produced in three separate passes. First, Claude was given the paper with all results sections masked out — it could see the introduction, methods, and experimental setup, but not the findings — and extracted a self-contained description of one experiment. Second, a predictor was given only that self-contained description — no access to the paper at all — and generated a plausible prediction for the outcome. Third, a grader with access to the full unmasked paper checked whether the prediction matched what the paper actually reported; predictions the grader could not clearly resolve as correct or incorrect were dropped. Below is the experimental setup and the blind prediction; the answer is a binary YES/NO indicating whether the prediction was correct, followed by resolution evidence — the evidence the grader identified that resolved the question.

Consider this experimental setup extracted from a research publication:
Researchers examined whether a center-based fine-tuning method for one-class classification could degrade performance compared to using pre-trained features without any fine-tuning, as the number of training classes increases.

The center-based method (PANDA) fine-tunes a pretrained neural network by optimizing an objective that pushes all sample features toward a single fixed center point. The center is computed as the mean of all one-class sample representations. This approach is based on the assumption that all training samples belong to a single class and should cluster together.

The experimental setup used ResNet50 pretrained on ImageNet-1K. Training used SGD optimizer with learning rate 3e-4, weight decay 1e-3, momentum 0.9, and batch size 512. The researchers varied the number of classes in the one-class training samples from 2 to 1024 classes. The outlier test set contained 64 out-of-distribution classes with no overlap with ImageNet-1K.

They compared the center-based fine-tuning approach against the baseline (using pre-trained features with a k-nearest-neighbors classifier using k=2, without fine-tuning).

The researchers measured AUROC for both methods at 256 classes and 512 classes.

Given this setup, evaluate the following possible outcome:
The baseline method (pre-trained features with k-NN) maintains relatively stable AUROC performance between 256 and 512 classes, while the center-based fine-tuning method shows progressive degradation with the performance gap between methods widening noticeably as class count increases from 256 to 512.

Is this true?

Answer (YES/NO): NO